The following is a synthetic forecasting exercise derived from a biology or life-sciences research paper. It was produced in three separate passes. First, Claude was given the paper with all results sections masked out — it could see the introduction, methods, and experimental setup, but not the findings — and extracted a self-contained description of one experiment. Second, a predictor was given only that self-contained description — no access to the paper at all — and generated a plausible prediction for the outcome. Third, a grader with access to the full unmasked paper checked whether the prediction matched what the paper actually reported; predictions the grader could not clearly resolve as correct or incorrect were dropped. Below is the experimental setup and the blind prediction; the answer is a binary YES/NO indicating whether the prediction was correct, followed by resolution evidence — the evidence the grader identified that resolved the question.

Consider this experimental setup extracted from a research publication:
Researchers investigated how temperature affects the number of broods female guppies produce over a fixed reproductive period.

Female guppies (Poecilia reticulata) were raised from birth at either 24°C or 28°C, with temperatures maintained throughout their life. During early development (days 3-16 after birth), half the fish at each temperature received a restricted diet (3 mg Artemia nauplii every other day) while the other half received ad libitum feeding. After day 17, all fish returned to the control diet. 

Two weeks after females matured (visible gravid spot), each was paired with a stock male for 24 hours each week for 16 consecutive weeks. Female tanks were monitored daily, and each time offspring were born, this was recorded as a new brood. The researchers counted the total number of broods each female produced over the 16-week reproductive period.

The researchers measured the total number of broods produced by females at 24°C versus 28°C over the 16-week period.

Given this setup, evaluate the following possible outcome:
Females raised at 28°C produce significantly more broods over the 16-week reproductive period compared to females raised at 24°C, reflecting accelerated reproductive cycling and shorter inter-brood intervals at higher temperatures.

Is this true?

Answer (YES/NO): NO